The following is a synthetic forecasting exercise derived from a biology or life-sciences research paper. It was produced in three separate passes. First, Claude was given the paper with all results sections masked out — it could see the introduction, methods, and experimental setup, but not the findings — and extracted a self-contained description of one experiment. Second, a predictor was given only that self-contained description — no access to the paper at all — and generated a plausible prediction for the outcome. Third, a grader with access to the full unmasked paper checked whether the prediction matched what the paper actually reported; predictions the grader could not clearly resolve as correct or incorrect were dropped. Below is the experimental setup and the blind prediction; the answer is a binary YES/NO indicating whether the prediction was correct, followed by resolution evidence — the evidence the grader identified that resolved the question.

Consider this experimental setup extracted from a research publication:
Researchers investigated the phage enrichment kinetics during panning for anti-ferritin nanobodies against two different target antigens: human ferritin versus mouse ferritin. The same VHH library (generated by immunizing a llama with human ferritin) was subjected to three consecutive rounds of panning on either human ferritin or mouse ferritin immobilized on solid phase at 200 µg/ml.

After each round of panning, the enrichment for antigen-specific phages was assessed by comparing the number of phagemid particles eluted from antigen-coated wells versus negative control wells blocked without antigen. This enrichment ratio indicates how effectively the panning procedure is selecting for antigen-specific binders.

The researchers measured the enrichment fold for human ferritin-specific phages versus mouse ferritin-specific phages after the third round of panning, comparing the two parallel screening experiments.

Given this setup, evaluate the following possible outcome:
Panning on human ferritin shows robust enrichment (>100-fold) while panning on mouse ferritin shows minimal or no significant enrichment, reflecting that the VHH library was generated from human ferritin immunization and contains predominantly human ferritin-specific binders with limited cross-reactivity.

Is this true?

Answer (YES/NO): NO